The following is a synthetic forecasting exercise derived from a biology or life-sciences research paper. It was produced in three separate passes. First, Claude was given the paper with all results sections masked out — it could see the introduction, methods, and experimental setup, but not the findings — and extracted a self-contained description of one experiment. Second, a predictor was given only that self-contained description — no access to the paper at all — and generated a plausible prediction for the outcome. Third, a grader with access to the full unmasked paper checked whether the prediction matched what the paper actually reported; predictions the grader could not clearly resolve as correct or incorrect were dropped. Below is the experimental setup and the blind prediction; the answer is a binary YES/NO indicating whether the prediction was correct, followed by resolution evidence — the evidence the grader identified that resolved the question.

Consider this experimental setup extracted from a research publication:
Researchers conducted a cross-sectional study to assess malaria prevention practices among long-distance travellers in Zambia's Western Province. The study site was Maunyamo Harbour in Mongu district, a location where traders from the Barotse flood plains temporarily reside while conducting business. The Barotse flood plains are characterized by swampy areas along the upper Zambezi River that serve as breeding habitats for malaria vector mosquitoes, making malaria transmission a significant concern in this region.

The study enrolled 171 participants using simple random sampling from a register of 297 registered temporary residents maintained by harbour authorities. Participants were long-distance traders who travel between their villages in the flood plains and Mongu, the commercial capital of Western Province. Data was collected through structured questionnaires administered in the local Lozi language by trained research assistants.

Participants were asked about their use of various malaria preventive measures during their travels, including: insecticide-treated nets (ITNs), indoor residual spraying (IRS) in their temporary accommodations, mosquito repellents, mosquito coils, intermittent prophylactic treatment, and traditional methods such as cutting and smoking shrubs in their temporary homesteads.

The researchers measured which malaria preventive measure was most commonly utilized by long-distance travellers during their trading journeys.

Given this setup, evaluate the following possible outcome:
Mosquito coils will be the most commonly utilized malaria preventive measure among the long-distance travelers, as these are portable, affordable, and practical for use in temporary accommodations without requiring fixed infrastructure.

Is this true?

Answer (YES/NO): NO